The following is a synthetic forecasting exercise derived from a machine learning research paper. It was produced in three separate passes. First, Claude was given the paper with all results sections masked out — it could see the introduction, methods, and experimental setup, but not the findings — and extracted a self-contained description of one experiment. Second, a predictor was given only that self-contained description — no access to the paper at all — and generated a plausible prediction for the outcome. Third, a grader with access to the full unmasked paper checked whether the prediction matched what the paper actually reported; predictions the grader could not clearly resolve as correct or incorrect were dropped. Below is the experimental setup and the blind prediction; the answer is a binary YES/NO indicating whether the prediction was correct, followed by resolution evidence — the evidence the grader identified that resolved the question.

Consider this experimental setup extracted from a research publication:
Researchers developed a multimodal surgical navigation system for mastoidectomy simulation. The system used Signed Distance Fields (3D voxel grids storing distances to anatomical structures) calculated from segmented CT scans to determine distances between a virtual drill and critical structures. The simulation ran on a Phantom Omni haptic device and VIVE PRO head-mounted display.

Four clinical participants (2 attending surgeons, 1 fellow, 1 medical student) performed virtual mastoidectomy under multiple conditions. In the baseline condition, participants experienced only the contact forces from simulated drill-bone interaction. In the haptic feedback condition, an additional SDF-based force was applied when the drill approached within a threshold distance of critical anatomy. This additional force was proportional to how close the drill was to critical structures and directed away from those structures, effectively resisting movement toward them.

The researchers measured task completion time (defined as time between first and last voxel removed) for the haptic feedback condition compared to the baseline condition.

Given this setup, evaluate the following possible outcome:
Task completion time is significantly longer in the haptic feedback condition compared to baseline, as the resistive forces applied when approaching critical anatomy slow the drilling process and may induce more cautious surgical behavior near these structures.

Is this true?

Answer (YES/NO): NO